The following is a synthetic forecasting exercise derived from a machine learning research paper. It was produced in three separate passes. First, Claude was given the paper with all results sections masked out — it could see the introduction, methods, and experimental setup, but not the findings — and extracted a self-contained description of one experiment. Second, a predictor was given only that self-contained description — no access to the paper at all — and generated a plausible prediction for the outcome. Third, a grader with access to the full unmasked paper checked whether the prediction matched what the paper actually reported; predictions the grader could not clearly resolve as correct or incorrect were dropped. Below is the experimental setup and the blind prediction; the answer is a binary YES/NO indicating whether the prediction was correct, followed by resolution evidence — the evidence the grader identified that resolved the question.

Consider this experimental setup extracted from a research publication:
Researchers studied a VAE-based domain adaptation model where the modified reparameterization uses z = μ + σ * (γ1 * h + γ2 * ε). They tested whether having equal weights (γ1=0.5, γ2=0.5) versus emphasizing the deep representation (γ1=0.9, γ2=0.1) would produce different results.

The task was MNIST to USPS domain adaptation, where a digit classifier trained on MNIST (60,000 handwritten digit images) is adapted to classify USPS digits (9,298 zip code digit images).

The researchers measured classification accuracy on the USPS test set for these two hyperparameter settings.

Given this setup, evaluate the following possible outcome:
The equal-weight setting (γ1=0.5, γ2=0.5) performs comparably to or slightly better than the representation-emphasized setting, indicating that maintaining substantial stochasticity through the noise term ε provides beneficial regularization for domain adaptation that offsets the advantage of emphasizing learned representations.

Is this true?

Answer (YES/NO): NO